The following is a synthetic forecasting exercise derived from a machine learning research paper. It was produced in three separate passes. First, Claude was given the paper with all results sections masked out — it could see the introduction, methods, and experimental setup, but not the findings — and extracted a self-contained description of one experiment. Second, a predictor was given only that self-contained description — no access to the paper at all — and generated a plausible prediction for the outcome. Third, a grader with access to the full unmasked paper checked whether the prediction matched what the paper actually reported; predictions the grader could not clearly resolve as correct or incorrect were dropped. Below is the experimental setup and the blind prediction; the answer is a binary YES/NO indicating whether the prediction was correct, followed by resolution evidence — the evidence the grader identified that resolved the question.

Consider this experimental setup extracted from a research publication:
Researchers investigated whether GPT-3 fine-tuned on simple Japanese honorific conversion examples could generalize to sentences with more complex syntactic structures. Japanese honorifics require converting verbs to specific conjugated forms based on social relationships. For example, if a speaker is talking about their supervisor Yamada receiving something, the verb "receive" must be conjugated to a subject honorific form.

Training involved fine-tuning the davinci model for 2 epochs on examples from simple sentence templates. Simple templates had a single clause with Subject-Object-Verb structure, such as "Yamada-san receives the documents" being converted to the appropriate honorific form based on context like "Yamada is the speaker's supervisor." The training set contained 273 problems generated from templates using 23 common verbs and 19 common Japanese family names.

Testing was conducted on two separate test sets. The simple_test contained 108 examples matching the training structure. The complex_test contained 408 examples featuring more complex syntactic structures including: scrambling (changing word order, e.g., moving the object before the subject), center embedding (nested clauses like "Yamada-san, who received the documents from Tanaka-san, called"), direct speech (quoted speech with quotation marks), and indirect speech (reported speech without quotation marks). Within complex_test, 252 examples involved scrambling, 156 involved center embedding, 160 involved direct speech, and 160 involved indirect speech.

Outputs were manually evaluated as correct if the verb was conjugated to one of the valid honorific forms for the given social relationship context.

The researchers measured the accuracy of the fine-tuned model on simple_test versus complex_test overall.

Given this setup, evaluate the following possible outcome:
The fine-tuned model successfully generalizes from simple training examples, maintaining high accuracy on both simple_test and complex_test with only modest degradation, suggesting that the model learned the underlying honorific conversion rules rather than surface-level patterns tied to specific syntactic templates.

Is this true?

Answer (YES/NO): NO